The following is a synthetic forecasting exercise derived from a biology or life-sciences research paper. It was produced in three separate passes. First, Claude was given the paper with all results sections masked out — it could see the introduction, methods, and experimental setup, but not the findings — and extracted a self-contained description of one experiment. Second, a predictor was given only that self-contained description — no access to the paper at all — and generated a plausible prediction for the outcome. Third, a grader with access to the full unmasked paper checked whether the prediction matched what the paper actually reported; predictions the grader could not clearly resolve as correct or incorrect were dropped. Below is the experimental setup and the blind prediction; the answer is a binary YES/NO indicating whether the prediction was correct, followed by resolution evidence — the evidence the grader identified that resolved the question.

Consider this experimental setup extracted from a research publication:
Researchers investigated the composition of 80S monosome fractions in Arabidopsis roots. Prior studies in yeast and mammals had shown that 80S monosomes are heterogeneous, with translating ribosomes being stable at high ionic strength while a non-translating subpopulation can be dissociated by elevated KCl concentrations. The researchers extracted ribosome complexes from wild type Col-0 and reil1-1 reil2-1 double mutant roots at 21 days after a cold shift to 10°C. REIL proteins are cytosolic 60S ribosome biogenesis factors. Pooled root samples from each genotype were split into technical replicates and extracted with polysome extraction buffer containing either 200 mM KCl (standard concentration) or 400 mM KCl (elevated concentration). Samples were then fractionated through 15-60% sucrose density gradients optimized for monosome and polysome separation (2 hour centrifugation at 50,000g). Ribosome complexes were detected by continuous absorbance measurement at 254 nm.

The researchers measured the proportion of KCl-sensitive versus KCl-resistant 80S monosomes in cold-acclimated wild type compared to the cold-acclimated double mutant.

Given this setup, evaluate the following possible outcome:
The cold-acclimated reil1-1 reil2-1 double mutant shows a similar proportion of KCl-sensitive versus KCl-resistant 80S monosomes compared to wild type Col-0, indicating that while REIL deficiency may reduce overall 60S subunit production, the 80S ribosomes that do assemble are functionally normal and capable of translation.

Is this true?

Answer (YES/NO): NO